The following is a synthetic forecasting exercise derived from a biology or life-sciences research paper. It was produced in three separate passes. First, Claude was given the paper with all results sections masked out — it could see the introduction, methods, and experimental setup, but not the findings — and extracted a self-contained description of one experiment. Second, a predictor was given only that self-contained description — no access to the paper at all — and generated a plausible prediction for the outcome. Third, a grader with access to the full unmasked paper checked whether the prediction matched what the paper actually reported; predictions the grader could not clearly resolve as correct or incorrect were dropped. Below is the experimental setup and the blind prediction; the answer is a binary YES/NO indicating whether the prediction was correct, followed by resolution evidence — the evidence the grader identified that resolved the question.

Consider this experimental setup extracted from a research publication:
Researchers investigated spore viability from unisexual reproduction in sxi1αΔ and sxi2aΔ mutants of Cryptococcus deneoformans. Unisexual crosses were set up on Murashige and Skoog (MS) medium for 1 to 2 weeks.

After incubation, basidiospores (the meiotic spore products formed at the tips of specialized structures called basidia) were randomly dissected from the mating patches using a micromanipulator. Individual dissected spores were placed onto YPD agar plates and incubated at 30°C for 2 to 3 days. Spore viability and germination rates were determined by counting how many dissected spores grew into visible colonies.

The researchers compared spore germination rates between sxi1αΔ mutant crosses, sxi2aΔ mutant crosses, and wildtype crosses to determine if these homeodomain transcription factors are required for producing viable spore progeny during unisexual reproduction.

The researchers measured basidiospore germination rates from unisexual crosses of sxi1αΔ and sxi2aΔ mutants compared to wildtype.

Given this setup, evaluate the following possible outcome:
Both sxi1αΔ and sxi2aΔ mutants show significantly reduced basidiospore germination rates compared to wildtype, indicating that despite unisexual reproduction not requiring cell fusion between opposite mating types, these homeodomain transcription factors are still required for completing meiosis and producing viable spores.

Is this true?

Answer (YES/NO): NO